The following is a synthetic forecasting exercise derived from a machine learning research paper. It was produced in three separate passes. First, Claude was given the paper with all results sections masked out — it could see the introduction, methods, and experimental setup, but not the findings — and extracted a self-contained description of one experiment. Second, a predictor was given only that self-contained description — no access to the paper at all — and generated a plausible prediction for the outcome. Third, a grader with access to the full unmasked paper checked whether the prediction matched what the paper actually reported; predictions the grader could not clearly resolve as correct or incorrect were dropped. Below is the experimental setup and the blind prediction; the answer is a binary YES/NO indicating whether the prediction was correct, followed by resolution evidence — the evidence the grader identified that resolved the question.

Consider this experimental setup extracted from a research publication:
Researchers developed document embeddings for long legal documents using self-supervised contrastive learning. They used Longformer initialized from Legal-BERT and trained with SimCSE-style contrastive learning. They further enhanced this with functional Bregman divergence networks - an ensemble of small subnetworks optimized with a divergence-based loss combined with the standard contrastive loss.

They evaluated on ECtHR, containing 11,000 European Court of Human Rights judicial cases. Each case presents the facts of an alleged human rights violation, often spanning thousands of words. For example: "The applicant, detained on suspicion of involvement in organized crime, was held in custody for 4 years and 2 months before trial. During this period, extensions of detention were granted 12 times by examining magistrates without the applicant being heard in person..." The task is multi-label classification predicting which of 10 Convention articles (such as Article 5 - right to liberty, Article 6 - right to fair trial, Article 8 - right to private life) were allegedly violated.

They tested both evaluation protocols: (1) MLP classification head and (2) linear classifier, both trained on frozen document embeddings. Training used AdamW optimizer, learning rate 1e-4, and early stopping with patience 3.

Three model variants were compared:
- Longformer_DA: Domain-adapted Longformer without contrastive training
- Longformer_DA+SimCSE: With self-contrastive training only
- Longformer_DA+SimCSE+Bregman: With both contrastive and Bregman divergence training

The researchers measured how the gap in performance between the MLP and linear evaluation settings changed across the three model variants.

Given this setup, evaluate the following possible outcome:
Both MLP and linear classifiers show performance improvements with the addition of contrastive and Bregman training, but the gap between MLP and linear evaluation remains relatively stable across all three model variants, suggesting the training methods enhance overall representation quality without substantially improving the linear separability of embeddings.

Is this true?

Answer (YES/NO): NO